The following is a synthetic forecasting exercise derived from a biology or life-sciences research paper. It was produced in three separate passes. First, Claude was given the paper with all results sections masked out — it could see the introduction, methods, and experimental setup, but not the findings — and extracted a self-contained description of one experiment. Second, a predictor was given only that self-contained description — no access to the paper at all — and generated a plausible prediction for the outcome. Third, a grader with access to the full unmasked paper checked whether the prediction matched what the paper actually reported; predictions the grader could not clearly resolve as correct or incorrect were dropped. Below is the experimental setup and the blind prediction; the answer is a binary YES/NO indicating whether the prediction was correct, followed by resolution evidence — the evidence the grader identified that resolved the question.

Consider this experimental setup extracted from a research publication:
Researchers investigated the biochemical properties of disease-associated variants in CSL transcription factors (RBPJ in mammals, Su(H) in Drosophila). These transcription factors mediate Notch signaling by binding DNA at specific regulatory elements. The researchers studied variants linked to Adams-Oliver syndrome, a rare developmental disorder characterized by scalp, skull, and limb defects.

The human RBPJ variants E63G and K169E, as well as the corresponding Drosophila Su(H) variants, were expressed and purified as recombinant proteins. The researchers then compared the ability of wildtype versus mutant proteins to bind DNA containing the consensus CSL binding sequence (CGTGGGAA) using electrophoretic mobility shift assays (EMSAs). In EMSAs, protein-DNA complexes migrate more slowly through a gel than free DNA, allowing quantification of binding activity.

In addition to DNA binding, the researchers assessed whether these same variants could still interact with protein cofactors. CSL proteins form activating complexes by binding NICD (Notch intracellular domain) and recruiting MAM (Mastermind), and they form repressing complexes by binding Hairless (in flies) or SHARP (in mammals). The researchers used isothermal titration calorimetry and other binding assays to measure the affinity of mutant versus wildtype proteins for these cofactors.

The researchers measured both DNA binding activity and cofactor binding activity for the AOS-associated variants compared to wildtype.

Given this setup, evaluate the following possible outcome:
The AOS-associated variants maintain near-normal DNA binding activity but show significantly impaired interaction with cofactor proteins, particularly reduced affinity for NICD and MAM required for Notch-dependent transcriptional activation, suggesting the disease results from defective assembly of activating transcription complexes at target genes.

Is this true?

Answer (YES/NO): NO